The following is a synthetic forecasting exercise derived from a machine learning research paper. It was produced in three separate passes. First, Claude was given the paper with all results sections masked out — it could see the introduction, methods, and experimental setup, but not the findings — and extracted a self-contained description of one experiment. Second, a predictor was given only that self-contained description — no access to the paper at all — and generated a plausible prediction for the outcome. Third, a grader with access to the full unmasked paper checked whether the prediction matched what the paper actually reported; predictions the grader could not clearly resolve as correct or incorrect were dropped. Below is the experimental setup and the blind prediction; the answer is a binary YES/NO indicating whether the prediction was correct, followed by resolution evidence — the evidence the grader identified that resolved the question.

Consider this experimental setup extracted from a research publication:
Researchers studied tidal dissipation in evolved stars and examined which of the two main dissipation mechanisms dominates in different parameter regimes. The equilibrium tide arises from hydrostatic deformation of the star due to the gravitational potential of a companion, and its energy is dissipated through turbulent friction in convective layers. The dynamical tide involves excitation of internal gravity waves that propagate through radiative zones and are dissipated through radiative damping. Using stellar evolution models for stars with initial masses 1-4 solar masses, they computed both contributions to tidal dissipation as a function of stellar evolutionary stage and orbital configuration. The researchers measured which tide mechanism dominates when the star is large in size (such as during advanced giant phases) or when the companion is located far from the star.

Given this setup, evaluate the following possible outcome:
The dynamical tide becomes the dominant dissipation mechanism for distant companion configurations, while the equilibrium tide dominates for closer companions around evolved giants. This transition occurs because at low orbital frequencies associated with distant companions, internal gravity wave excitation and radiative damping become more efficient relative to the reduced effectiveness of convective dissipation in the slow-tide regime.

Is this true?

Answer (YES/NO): NO